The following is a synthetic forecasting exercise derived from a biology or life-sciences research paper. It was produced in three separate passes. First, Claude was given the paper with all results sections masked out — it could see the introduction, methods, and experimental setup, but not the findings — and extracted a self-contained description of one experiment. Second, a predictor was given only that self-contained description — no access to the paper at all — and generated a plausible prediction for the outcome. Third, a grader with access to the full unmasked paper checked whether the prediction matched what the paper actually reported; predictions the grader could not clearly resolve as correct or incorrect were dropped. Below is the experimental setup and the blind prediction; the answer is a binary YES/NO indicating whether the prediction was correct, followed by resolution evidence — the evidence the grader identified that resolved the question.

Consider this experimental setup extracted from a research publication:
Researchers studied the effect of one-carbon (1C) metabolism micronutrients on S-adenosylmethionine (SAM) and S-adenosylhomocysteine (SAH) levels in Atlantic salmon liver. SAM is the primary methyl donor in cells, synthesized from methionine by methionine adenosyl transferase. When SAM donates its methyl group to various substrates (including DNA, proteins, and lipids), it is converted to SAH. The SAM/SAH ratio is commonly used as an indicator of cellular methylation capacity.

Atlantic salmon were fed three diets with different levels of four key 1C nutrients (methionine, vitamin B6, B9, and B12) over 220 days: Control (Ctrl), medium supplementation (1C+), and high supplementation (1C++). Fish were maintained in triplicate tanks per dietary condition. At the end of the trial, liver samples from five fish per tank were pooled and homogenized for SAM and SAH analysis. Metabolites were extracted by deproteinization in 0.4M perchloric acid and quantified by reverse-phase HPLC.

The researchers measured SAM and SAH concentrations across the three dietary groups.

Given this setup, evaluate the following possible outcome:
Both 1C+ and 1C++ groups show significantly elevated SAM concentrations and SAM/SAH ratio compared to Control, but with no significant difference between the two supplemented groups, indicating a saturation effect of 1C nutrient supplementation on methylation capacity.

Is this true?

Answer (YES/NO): NO